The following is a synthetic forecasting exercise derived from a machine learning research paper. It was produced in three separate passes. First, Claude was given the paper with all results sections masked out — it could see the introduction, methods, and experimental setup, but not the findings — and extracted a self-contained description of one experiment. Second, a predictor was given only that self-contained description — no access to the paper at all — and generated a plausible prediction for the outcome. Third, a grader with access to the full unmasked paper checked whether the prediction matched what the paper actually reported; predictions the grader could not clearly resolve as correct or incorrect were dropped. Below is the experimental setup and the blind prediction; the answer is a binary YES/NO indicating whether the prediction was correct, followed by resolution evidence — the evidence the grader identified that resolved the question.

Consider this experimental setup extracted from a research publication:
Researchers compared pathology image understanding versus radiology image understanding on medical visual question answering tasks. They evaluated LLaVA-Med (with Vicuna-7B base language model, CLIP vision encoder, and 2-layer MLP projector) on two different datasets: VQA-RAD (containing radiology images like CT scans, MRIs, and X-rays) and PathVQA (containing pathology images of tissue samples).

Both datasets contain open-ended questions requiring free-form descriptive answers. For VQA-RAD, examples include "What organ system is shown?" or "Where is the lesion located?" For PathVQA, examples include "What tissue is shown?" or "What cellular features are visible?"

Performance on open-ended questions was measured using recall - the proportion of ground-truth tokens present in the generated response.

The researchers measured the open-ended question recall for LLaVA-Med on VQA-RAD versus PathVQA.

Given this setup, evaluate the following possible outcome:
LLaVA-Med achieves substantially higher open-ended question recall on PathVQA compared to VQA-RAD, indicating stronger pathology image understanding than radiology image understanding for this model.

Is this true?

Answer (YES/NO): NO